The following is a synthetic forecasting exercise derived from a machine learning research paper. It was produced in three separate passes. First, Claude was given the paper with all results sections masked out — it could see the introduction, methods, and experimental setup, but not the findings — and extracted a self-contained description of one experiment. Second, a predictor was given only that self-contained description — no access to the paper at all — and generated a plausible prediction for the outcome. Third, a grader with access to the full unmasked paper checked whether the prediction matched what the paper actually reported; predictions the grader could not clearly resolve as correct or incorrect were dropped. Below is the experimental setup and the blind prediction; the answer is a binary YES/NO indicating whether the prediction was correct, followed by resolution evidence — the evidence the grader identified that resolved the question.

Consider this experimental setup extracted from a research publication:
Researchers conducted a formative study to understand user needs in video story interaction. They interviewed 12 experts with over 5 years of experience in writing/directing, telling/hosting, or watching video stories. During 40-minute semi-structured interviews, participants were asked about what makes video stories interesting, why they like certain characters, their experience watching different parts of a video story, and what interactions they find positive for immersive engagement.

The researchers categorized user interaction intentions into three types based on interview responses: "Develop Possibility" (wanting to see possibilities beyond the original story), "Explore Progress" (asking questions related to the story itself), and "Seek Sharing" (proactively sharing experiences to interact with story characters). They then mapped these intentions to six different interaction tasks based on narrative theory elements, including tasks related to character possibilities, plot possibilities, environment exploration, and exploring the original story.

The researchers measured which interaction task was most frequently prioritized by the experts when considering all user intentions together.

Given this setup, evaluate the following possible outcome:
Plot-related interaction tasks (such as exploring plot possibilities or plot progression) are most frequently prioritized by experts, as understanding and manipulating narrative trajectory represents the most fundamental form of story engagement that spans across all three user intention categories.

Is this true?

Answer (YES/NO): NO